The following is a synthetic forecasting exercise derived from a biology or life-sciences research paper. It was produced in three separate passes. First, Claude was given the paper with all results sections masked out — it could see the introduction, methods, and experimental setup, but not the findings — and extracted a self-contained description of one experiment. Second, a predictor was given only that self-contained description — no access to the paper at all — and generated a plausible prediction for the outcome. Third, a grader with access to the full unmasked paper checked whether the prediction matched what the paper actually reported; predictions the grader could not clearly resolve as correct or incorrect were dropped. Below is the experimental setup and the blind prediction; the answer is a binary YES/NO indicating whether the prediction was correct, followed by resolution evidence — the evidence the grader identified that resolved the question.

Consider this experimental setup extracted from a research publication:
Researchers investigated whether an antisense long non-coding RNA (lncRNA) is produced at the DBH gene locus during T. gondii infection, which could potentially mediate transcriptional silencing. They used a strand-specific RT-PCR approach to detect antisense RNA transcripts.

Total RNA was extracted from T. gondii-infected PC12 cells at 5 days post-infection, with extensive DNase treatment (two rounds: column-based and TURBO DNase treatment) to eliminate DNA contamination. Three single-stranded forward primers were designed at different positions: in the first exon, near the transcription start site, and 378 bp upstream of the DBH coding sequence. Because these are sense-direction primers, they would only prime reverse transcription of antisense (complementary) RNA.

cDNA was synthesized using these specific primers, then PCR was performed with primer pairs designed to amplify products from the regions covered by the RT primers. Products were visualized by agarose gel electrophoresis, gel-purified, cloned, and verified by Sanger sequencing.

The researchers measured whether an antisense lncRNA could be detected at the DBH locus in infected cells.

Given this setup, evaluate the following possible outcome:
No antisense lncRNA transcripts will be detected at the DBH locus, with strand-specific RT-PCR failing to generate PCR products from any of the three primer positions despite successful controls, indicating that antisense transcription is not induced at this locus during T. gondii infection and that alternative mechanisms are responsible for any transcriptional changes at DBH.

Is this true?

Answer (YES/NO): NO